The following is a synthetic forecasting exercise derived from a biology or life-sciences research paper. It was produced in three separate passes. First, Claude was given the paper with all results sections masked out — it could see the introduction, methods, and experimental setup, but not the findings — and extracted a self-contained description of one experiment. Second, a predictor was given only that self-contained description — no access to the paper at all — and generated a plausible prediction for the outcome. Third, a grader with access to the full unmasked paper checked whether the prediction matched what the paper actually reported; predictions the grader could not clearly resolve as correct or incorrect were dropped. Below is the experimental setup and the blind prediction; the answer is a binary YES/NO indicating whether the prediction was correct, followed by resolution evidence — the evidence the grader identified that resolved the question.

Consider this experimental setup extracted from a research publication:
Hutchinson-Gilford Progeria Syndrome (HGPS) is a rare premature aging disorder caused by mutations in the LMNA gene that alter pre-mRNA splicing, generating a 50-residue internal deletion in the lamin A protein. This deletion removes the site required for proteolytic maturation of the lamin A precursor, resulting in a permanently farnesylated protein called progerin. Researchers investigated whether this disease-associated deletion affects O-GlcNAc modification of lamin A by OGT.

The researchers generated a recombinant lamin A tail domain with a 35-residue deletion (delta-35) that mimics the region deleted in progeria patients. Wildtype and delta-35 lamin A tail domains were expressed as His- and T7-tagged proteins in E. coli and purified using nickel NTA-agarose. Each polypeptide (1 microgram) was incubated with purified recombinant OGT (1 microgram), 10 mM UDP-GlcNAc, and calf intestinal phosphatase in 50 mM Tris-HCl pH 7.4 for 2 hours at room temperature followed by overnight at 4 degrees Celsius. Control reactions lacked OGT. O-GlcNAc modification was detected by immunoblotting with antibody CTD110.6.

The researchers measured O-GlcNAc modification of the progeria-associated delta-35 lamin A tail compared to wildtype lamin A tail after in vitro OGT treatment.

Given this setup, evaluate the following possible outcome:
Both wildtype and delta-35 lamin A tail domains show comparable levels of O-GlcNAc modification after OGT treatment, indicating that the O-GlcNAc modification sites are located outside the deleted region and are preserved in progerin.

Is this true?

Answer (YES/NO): NO